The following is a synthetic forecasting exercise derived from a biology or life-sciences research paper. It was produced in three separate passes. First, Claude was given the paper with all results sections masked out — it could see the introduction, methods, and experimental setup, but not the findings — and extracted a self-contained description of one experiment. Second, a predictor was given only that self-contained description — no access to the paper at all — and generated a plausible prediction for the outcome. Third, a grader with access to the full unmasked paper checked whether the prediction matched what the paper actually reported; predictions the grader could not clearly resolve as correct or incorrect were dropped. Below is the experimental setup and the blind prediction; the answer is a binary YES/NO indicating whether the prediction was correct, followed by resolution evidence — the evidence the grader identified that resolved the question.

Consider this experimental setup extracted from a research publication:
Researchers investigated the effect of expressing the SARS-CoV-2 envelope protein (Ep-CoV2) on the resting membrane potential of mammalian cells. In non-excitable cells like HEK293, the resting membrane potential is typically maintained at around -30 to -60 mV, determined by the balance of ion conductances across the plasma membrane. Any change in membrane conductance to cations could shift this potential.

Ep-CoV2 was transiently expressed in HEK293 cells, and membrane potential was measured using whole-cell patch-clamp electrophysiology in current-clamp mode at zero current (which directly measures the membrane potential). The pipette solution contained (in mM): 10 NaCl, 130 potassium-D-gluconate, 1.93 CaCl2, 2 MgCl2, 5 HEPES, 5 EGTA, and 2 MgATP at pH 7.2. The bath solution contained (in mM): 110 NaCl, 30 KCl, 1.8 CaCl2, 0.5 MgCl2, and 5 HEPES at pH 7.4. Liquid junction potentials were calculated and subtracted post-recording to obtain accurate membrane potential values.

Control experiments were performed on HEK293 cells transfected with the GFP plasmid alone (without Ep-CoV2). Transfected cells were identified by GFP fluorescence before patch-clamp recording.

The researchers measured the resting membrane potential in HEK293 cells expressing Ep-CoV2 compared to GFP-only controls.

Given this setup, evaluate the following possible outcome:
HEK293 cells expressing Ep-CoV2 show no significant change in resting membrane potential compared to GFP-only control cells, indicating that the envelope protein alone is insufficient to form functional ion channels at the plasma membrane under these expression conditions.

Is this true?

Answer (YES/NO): NO